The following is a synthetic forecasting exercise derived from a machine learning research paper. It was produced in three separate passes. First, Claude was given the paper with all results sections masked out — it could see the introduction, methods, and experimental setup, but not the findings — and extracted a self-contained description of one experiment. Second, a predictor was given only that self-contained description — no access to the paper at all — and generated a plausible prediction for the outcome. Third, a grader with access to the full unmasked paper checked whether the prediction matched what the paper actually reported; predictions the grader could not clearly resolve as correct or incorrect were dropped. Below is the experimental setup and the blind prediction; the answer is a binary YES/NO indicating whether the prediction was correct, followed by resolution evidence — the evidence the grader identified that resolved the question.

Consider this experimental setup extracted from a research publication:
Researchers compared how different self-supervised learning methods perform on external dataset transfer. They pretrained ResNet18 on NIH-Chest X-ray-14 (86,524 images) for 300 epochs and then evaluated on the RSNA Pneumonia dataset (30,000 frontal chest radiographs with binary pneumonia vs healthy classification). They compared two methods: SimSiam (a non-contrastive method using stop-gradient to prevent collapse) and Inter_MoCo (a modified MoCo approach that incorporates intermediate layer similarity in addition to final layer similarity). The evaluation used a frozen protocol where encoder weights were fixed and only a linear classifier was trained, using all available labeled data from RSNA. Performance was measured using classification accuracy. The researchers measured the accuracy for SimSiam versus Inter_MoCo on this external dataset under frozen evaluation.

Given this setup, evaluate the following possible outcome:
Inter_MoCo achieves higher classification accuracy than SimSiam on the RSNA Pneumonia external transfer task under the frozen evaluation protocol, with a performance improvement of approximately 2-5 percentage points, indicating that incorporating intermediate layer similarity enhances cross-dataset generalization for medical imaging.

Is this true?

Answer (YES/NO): NO